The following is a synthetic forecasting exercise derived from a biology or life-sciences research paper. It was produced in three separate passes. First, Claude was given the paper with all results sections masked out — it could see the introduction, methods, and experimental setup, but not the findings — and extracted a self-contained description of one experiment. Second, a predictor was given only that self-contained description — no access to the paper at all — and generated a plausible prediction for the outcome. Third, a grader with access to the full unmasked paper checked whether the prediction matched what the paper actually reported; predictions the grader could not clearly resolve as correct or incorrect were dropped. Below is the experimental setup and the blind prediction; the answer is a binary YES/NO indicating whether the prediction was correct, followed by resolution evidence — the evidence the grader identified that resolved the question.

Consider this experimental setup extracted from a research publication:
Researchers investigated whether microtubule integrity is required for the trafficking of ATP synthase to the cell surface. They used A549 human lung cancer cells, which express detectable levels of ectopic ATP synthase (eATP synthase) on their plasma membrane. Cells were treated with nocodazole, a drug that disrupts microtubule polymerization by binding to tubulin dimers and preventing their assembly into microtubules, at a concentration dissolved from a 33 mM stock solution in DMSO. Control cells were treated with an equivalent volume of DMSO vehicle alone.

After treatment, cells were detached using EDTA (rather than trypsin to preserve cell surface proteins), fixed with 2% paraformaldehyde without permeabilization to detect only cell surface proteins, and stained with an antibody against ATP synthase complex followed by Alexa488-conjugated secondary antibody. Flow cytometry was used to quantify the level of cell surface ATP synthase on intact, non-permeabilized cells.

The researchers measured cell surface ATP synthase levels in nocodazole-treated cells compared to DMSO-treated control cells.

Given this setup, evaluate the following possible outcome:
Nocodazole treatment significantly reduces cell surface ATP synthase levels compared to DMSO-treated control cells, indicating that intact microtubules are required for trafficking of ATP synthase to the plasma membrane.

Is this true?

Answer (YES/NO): YES